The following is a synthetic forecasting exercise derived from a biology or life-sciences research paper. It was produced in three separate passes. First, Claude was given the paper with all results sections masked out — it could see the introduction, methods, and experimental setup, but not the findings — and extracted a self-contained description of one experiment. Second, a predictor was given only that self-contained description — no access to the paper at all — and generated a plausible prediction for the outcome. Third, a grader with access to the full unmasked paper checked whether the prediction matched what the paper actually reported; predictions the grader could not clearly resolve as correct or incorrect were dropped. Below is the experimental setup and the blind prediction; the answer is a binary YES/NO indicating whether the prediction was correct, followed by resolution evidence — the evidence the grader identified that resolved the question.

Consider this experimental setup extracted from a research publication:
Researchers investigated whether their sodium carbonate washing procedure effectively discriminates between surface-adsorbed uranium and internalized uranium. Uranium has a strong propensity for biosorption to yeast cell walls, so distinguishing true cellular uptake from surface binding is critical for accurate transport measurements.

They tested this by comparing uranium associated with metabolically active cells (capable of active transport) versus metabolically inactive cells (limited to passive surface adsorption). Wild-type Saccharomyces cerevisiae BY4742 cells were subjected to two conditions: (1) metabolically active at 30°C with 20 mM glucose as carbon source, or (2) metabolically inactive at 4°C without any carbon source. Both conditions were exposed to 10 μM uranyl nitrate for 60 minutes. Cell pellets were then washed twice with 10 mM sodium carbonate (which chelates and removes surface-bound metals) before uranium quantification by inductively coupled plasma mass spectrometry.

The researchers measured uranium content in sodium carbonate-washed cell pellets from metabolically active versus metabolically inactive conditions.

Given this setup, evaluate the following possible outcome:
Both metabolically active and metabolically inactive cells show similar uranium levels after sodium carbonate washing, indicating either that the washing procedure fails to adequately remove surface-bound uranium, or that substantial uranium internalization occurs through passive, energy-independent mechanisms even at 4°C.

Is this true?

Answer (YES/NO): NO